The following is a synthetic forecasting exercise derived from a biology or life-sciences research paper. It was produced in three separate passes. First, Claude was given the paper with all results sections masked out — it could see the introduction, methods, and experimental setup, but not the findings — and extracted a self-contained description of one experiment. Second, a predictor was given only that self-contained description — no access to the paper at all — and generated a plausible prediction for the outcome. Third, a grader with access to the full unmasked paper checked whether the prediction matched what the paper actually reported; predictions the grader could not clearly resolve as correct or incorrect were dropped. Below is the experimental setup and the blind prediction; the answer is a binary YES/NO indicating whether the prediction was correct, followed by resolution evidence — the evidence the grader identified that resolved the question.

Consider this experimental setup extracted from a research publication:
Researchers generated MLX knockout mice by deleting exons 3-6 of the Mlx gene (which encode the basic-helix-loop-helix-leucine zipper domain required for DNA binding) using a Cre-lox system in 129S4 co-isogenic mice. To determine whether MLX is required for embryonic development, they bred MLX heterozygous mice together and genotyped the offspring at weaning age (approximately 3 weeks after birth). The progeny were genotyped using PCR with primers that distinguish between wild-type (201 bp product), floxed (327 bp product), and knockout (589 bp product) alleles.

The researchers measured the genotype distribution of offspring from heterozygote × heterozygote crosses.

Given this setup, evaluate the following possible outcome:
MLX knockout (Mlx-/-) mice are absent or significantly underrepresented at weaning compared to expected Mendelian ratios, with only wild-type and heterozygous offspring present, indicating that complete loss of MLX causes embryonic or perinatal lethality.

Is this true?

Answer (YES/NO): NO